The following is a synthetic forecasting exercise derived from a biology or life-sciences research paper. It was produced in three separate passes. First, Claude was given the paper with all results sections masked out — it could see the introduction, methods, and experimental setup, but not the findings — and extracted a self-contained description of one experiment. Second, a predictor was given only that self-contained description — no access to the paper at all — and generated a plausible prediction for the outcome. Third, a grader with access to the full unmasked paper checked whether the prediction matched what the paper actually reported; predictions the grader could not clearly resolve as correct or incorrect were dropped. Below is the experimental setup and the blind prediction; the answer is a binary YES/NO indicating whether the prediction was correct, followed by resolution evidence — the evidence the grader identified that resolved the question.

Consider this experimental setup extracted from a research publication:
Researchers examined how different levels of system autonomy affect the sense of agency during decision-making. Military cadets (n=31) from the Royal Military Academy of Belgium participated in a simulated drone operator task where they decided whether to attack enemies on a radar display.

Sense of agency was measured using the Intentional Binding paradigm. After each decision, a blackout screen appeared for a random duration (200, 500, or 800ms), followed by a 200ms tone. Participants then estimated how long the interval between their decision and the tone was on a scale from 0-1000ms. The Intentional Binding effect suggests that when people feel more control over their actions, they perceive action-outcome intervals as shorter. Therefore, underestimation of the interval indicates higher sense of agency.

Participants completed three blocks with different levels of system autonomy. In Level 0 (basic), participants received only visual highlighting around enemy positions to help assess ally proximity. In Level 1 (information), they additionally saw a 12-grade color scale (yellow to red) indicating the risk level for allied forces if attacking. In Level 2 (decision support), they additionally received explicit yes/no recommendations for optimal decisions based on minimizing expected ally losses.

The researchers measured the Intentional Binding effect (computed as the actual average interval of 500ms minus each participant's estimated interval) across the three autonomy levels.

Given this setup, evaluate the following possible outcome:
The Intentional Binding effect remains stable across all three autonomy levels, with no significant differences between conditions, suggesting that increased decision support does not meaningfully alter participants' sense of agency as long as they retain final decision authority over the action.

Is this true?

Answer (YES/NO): YES